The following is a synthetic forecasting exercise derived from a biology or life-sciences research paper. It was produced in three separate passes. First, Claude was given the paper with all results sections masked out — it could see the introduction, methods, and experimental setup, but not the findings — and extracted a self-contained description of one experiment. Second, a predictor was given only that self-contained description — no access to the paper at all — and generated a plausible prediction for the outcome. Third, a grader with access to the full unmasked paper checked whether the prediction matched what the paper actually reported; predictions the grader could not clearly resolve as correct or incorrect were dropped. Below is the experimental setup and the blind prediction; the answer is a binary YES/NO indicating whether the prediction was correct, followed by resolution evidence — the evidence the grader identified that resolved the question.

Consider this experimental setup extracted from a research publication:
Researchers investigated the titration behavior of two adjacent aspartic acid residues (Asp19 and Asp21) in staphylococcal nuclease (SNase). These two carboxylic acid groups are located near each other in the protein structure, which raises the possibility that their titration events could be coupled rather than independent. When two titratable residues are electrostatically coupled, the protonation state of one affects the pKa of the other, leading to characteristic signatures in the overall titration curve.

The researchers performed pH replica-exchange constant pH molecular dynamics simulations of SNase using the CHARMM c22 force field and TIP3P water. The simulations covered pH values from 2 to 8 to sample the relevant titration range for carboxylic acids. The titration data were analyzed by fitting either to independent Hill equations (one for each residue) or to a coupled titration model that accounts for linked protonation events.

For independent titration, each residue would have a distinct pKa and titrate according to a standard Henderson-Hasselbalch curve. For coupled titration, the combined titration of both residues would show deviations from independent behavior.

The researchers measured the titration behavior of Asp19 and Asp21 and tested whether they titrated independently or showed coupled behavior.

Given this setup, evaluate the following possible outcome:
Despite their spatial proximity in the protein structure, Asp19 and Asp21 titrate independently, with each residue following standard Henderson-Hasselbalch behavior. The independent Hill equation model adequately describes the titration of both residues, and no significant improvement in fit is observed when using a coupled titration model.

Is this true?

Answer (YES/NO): NO